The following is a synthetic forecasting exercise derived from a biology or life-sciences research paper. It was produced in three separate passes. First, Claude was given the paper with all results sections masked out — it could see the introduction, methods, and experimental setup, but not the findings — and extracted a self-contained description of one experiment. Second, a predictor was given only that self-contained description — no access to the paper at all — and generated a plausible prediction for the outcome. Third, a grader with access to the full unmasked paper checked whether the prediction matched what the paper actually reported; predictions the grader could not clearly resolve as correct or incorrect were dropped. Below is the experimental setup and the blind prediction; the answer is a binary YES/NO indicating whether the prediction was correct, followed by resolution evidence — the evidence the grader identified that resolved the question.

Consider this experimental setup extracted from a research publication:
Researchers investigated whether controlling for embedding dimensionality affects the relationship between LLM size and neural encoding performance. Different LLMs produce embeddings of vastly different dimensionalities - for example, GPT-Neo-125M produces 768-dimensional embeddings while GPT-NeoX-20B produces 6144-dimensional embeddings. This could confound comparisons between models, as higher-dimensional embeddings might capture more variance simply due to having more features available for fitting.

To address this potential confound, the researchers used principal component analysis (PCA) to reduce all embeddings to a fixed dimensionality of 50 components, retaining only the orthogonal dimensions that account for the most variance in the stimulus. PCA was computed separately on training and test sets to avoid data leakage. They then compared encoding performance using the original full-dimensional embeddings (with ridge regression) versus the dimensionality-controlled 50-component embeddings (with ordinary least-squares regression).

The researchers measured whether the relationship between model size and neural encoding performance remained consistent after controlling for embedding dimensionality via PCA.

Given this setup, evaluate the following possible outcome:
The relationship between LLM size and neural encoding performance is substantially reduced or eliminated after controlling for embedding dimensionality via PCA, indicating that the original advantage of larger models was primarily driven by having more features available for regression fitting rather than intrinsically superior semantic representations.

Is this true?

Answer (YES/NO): NO